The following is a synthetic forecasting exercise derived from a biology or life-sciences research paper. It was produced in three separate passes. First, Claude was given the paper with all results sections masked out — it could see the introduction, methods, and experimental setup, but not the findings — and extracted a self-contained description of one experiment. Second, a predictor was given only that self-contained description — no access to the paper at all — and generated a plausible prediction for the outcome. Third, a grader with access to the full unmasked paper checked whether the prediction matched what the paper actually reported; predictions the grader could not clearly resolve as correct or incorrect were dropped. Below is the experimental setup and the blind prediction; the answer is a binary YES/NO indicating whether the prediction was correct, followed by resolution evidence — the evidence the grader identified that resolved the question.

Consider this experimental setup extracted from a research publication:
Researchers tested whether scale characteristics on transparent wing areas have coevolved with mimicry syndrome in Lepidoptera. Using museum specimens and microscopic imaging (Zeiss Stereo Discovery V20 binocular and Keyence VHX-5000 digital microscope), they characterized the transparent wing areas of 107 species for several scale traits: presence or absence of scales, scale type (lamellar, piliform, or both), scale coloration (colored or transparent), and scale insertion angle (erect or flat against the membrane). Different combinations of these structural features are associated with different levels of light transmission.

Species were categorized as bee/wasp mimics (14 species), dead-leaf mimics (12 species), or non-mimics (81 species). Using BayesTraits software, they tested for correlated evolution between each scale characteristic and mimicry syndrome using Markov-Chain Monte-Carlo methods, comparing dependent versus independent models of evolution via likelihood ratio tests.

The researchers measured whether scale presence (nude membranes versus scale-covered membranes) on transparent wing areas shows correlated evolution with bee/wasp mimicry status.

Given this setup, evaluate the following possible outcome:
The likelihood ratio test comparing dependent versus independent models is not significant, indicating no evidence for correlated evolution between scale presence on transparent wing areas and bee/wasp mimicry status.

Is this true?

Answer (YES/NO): NO